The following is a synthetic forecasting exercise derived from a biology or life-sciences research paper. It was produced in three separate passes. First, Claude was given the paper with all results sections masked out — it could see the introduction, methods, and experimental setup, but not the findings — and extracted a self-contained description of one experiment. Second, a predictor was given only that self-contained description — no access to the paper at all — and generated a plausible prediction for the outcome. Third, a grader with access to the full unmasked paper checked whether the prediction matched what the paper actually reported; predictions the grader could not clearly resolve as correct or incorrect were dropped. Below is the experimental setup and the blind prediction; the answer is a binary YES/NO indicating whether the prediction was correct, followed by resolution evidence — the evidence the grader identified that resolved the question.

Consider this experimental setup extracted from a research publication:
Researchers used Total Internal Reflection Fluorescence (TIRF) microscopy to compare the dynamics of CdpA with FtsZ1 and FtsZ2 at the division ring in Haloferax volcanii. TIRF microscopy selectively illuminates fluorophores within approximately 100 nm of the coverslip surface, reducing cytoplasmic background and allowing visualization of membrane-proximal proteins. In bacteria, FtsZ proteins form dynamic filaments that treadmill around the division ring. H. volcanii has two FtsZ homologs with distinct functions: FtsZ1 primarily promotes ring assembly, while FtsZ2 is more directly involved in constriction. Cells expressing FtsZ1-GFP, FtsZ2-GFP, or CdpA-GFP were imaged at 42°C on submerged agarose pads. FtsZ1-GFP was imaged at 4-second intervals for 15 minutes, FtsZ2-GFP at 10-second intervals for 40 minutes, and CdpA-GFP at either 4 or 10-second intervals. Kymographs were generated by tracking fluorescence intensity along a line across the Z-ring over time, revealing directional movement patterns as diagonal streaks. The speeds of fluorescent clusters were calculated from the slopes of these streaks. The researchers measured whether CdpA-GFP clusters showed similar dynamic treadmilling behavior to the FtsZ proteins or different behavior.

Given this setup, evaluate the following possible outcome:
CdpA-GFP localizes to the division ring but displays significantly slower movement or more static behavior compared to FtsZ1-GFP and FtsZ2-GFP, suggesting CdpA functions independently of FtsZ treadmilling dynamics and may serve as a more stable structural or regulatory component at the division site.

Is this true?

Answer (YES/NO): YES